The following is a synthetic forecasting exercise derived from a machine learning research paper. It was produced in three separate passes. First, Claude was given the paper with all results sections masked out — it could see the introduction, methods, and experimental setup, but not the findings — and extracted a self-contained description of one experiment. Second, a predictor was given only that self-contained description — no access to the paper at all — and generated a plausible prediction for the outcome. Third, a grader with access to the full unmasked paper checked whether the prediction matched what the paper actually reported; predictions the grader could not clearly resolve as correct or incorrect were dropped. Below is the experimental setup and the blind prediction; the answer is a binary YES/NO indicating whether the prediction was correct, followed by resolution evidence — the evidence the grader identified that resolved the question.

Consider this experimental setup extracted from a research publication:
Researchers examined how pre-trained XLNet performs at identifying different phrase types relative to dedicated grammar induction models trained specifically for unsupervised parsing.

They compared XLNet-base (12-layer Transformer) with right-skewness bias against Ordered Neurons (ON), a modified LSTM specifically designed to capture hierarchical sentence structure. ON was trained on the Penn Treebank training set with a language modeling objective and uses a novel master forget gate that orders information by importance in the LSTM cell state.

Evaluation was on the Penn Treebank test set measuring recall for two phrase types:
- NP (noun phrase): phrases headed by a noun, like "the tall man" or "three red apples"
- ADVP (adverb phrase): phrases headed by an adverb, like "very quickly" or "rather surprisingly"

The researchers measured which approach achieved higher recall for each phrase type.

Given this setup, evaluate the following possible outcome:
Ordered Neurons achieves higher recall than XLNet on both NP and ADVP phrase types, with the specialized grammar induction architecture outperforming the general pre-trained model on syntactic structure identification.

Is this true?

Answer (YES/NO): NO